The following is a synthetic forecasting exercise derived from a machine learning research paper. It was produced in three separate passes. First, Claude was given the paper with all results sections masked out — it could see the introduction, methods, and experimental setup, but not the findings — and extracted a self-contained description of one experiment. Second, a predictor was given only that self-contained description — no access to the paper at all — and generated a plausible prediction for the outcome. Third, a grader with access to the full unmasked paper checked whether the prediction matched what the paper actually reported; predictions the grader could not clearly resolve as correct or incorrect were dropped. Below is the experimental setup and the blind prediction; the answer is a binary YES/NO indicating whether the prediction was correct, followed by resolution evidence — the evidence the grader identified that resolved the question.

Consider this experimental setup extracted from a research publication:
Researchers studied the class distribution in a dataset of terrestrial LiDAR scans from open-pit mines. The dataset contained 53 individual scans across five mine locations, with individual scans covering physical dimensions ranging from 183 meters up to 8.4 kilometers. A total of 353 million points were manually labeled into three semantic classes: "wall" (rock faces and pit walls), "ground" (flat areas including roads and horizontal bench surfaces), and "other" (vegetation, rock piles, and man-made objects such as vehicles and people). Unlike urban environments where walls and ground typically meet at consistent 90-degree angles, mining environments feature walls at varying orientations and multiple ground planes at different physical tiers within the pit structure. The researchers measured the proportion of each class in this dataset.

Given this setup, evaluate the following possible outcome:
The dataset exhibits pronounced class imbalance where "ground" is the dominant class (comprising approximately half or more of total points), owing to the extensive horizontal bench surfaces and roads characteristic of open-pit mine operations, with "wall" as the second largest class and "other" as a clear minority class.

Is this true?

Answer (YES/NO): NO